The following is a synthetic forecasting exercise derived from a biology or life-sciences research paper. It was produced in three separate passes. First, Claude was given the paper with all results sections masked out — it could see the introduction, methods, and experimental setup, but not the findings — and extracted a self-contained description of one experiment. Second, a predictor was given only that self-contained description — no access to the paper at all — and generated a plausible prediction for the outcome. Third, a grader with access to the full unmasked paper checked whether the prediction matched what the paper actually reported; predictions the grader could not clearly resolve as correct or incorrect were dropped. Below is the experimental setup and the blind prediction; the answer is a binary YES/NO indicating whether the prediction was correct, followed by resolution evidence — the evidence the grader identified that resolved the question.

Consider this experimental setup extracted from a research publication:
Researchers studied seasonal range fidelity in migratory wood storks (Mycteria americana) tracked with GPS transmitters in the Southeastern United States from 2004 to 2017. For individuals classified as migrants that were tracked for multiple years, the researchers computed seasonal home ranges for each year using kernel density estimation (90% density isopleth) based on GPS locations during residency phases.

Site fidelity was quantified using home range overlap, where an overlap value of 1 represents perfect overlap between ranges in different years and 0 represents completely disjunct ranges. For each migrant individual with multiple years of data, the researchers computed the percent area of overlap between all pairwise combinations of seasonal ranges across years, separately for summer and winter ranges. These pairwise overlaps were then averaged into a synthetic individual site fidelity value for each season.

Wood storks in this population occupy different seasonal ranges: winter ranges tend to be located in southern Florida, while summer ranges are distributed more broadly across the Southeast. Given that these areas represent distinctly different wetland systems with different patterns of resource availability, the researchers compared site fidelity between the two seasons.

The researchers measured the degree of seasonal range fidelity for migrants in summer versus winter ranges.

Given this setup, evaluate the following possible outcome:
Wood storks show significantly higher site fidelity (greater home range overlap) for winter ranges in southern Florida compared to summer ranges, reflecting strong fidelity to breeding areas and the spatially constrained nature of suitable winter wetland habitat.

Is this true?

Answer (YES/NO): NO